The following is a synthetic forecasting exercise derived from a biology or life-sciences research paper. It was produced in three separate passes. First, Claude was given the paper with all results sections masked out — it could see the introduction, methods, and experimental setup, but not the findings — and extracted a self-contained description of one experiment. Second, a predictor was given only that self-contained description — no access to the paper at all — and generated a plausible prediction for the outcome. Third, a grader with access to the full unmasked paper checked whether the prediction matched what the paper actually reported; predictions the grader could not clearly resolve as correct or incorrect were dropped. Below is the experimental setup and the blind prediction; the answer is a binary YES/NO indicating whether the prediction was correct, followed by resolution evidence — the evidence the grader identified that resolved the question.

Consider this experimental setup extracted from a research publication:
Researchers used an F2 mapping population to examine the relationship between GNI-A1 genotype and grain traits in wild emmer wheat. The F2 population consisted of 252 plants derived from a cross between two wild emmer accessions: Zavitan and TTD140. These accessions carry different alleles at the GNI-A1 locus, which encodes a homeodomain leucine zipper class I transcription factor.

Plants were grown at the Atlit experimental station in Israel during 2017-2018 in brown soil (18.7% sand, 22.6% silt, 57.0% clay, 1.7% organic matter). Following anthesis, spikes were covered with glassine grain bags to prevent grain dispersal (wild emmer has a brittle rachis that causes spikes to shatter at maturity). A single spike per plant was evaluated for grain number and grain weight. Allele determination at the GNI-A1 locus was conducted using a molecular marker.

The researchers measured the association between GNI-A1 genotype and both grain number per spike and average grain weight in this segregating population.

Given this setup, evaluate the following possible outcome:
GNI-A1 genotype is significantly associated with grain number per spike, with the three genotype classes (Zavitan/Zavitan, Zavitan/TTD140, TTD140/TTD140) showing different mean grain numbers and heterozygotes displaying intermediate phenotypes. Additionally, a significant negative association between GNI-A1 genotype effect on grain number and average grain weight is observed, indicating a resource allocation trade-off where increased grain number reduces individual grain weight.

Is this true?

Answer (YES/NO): NO